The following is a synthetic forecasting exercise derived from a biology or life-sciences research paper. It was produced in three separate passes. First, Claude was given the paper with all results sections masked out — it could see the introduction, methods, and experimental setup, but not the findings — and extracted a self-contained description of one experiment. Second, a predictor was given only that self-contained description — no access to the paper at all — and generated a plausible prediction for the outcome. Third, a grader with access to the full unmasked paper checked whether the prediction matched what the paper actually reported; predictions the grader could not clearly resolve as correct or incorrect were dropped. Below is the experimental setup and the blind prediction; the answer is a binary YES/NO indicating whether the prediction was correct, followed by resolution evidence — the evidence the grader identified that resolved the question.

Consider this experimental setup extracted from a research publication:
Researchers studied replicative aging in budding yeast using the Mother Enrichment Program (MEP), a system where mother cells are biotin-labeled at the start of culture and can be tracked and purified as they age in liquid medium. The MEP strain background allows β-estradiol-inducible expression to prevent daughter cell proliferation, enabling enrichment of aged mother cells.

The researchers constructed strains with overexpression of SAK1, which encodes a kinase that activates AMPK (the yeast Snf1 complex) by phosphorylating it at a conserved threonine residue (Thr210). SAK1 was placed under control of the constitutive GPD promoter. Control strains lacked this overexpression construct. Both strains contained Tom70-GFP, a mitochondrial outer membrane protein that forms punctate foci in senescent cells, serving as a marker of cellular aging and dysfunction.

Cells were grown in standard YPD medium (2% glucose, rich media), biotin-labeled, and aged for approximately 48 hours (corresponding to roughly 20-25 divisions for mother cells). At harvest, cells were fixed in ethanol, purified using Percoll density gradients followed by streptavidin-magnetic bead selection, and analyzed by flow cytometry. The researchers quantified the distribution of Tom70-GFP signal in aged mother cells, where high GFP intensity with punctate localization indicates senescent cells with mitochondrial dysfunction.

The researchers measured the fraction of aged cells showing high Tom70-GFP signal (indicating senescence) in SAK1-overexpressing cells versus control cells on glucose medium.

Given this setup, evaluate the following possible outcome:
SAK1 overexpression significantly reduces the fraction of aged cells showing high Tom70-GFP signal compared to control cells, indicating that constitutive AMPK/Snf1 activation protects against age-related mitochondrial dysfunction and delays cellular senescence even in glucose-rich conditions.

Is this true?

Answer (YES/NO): YES